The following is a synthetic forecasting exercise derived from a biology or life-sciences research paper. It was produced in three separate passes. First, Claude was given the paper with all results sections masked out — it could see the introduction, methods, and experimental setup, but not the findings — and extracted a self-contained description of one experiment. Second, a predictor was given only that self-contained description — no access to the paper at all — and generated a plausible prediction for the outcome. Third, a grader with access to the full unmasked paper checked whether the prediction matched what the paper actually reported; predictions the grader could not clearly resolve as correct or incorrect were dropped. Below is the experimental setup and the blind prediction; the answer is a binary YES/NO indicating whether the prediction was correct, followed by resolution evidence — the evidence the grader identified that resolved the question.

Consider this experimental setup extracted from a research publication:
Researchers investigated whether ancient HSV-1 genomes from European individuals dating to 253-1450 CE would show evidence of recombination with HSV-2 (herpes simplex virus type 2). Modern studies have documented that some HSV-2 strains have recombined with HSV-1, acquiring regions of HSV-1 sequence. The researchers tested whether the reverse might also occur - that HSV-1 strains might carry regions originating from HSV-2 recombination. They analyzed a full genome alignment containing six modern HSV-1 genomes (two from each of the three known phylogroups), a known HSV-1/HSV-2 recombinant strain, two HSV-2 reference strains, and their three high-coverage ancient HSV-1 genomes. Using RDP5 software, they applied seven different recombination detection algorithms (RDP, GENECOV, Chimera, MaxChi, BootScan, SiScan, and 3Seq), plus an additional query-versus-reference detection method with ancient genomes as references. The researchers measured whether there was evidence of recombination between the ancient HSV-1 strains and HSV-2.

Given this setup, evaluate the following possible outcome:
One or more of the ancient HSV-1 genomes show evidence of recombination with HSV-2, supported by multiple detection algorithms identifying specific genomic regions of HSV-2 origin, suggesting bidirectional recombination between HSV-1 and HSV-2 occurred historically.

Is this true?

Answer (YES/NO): NO